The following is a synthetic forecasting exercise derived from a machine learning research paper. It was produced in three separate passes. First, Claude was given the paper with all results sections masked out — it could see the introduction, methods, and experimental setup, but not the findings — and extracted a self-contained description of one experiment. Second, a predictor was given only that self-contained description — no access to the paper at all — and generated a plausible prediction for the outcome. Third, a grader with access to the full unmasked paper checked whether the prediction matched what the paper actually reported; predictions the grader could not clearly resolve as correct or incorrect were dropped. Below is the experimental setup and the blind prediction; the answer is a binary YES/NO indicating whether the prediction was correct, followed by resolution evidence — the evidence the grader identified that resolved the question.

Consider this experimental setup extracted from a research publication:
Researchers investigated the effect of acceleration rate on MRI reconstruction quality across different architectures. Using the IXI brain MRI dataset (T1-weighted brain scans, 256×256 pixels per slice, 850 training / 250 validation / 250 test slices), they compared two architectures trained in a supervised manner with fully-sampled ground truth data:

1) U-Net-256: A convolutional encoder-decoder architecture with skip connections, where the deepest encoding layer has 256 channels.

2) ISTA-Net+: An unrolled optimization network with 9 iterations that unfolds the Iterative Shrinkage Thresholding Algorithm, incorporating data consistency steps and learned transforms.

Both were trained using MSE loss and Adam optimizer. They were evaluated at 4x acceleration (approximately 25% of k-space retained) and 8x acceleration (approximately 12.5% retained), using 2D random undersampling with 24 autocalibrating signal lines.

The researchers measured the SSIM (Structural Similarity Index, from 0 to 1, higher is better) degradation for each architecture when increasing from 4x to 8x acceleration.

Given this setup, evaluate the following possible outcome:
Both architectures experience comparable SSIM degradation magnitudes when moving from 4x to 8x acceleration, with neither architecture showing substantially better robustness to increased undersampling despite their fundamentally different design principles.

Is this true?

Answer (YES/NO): YES